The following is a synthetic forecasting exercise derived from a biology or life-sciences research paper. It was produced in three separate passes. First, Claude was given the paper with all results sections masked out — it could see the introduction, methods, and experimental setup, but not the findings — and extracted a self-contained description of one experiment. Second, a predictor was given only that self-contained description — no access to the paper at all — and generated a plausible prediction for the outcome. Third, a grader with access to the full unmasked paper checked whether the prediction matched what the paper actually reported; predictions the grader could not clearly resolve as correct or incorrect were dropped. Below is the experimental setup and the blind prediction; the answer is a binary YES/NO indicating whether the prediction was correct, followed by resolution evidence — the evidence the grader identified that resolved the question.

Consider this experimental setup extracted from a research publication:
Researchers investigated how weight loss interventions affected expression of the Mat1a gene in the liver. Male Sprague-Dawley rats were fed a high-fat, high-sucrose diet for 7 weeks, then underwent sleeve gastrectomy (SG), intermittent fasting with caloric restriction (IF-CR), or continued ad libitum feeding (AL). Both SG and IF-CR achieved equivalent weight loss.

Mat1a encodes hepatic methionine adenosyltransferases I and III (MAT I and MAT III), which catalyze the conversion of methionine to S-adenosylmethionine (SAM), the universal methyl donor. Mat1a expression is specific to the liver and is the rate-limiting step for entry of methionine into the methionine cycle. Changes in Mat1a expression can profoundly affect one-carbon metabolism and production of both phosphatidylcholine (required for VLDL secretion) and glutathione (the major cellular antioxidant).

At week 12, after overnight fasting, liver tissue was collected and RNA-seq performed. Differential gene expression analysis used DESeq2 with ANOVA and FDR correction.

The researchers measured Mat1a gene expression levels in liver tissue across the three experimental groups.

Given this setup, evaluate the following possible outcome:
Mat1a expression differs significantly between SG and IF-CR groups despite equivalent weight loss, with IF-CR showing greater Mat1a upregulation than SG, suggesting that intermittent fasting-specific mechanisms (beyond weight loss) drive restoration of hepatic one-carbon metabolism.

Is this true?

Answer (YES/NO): NO